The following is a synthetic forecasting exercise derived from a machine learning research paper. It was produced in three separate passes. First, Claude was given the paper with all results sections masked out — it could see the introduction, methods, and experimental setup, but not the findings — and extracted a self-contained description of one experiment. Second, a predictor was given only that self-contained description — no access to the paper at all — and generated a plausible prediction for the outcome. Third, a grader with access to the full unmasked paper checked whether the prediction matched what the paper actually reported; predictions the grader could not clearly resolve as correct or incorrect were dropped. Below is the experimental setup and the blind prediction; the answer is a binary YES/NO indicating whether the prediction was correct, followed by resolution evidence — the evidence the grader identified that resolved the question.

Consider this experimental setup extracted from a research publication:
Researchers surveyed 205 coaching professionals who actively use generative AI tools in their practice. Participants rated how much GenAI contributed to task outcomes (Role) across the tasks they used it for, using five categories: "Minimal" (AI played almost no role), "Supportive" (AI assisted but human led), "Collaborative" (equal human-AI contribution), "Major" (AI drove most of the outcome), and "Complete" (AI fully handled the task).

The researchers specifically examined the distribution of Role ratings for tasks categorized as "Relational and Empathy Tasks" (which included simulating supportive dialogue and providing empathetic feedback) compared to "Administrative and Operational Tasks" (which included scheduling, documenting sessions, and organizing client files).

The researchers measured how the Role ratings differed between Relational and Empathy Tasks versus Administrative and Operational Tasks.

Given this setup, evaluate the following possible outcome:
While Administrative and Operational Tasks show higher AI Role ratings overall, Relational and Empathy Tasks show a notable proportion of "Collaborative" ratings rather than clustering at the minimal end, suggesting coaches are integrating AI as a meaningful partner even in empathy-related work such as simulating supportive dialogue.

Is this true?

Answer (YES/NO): NO